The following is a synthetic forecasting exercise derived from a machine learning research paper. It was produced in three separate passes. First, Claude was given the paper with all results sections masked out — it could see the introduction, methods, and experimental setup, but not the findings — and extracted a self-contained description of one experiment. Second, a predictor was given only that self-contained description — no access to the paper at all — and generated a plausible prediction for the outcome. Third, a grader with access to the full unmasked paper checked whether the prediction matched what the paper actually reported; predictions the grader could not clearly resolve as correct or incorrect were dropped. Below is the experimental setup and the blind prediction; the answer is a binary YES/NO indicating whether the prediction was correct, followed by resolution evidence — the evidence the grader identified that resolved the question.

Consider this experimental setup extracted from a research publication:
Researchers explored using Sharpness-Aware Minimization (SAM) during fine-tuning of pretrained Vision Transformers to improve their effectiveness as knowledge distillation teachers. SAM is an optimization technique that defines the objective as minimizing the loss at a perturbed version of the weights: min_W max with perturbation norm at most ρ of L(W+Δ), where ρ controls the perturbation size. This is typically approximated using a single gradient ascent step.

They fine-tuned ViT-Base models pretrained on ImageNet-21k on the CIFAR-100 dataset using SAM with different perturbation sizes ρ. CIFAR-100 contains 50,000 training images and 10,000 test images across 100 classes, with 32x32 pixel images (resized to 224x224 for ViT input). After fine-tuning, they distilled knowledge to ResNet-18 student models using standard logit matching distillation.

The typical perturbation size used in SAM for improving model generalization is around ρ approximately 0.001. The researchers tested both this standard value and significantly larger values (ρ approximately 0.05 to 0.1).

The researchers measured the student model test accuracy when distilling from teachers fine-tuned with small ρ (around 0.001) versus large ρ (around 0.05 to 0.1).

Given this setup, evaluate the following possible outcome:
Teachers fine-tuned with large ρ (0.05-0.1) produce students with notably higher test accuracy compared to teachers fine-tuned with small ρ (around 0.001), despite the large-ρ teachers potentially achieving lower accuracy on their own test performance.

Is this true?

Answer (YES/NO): YES